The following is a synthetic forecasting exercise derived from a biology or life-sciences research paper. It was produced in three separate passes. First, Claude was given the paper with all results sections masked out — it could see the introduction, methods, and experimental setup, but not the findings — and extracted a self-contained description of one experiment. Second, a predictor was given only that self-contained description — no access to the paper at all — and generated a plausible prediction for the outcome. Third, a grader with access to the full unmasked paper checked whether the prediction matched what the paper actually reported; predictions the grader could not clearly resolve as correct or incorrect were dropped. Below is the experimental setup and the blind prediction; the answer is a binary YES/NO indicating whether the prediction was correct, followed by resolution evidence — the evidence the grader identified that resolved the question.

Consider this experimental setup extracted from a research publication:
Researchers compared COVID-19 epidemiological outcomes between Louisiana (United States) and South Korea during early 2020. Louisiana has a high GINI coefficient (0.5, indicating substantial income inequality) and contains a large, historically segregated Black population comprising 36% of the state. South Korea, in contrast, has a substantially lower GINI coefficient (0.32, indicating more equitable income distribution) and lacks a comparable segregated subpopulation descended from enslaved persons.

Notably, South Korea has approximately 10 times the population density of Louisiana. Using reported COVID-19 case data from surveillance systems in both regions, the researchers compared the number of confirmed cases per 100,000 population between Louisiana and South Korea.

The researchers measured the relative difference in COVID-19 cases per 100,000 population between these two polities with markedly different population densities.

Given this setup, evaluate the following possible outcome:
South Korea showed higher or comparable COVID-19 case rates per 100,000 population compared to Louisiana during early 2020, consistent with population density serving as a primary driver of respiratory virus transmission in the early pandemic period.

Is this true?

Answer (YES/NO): NO